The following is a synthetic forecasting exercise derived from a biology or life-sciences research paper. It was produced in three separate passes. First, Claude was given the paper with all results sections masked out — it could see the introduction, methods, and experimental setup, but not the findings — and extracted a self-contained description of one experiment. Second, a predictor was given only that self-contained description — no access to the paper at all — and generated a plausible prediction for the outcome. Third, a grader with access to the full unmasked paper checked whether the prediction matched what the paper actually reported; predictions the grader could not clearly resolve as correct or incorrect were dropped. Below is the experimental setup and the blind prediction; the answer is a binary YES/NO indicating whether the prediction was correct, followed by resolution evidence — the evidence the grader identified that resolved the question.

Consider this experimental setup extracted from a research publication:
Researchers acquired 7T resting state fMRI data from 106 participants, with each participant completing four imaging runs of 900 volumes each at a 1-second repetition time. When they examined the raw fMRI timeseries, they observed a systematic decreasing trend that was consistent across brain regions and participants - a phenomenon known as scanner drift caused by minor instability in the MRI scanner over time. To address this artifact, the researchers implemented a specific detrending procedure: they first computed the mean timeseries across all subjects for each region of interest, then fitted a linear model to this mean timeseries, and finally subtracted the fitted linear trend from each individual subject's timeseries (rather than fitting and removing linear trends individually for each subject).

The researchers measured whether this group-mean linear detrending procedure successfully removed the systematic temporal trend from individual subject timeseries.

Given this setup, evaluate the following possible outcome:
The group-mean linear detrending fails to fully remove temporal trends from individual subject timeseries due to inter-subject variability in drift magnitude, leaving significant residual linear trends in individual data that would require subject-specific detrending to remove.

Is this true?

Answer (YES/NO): NO